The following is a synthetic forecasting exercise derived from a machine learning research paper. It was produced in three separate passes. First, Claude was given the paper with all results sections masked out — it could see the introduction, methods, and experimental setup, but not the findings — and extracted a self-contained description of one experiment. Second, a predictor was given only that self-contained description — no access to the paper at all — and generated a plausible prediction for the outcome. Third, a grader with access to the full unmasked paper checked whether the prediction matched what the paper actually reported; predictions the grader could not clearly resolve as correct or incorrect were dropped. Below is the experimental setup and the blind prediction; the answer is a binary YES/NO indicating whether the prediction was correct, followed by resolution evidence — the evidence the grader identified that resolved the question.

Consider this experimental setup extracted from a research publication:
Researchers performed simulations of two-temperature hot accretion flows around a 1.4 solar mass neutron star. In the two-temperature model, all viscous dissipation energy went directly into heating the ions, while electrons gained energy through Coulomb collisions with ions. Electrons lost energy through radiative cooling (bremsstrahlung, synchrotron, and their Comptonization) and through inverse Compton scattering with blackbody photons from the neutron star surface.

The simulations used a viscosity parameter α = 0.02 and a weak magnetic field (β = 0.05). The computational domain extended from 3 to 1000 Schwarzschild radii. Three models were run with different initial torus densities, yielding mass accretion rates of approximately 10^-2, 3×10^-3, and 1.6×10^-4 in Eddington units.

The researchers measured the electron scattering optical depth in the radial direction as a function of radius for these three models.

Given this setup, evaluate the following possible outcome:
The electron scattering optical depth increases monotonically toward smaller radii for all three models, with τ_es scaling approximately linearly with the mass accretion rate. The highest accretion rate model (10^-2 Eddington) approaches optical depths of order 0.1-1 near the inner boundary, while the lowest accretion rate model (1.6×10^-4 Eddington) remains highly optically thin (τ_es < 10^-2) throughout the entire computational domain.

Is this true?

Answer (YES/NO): NO